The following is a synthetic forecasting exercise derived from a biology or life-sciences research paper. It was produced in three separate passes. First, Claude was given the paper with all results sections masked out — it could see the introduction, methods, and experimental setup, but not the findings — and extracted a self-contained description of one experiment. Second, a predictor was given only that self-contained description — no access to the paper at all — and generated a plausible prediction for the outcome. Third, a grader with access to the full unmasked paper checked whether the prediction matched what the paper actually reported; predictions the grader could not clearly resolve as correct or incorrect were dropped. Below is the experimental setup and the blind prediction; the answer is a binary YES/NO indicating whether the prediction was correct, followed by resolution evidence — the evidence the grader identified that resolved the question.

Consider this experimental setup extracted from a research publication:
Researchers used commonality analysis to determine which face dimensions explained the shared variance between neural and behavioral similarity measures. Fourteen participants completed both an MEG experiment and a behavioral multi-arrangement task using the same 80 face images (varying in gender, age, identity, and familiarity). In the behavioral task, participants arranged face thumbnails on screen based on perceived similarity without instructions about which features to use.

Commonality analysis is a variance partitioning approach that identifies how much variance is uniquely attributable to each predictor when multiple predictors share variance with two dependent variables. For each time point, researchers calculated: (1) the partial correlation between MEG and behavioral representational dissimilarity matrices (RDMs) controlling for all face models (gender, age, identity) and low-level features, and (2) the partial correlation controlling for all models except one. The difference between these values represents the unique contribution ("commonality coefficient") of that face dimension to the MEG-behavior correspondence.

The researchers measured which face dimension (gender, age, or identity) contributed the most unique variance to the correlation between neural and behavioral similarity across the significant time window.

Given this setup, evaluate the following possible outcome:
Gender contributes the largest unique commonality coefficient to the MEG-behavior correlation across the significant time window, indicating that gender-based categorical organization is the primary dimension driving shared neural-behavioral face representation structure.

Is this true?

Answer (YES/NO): YES